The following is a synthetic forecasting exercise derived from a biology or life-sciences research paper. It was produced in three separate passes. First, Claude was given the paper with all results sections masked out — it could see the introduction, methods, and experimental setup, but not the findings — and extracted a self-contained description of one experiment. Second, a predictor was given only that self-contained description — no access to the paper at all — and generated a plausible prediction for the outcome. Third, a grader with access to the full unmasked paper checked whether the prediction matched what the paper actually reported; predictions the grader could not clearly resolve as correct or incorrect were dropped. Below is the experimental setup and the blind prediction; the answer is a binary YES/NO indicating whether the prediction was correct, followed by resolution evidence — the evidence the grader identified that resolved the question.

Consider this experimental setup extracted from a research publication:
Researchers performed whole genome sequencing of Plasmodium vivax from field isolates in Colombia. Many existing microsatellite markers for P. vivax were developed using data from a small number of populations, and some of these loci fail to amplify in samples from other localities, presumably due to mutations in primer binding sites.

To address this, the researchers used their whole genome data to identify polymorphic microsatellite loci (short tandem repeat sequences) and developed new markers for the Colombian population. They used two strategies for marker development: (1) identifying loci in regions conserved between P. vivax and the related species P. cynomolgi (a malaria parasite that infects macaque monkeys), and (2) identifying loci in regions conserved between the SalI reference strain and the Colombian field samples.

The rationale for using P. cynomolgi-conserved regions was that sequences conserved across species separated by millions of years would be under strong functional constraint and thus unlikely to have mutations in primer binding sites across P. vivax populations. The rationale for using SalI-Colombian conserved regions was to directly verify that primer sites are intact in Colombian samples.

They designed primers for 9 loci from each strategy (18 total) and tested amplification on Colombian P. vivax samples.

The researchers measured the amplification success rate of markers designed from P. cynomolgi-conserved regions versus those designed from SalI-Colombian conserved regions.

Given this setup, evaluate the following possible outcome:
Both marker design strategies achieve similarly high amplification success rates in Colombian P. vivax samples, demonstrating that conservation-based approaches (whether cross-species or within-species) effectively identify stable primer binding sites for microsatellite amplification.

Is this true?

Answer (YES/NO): YES